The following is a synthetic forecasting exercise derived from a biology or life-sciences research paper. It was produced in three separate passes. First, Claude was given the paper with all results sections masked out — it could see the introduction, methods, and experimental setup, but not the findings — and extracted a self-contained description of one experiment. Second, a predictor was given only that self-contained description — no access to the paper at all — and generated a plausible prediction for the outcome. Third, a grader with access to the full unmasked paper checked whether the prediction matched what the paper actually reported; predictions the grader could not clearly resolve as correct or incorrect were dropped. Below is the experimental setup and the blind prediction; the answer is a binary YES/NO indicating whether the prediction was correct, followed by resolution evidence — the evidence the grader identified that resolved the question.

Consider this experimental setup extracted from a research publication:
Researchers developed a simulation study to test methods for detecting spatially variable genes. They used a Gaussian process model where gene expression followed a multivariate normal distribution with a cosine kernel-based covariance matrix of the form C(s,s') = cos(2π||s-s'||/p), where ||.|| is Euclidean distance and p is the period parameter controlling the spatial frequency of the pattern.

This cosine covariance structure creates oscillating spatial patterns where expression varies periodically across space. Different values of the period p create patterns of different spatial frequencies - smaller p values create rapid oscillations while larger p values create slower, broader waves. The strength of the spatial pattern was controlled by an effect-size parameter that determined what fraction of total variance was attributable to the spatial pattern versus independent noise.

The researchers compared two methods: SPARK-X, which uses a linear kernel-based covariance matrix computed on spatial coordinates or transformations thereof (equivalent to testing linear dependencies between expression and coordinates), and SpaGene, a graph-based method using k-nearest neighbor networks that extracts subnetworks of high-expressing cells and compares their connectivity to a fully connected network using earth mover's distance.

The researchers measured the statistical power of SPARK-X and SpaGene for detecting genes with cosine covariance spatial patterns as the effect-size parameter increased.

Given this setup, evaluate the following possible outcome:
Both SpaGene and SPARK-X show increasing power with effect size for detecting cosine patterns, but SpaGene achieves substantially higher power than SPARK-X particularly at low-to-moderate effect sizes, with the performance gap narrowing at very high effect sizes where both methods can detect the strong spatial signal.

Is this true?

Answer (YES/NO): NO